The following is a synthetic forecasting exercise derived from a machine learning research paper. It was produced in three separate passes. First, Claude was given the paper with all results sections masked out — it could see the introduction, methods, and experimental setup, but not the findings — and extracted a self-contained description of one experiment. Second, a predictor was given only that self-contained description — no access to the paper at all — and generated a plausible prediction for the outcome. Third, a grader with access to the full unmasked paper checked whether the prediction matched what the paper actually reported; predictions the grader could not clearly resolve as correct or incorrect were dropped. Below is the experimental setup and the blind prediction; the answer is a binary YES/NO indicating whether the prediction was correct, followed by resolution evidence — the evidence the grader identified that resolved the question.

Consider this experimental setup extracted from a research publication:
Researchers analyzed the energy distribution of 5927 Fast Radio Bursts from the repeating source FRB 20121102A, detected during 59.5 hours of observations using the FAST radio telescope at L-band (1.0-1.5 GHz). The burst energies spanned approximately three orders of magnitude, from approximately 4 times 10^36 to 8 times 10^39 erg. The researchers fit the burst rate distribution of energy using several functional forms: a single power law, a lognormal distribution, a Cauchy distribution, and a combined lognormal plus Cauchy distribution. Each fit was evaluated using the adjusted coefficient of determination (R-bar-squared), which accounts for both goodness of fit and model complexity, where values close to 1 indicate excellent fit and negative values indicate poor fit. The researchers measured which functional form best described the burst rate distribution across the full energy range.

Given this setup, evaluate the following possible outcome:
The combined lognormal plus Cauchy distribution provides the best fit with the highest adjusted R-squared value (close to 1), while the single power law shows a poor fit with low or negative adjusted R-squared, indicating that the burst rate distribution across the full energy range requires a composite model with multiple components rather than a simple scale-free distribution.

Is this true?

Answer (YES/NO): YES